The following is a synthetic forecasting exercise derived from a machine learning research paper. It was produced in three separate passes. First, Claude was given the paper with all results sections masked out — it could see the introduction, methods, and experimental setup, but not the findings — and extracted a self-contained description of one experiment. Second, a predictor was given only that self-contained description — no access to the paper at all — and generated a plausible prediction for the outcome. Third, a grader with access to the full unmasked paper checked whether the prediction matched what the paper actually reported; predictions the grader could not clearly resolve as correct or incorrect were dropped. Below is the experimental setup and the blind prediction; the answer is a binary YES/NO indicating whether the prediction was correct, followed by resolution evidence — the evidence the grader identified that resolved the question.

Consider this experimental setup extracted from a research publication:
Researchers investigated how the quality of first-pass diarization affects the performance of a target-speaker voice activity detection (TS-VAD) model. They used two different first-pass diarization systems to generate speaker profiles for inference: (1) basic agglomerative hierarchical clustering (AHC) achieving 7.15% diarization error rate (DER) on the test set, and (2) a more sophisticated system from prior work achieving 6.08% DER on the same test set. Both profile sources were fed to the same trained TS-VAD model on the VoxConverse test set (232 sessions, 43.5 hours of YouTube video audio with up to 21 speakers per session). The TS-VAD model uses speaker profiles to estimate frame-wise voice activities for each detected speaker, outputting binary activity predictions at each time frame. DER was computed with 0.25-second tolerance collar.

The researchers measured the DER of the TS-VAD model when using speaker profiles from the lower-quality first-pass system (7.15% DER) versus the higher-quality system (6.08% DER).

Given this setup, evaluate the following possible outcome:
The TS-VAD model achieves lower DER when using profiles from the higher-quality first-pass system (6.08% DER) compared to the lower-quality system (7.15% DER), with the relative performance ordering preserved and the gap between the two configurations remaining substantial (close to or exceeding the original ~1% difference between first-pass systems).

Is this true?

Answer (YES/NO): NO